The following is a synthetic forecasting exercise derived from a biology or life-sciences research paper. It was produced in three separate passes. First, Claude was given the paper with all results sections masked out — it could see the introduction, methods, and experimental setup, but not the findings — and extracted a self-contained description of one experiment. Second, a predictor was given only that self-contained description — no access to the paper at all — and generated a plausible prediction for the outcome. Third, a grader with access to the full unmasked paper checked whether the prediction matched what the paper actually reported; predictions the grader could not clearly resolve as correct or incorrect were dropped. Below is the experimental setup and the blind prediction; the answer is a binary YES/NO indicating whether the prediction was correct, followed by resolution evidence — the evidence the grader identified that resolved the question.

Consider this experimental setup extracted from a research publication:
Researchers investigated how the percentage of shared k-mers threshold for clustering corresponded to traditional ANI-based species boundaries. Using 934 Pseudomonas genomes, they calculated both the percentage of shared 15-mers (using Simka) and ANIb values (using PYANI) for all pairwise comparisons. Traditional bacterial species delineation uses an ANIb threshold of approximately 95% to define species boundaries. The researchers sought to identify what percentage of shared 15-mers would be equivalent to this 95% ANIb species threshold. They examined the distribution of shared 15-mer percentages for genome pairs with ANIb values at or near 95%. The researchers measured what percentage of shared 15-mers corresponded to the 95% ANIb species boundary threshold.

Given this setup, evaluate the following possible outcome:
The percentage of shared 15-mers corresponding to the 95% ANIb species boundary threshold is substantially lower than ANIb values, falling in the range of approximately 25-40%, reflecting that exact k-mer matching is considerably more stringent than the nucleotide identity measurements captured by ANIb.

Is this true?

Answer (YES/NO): NO